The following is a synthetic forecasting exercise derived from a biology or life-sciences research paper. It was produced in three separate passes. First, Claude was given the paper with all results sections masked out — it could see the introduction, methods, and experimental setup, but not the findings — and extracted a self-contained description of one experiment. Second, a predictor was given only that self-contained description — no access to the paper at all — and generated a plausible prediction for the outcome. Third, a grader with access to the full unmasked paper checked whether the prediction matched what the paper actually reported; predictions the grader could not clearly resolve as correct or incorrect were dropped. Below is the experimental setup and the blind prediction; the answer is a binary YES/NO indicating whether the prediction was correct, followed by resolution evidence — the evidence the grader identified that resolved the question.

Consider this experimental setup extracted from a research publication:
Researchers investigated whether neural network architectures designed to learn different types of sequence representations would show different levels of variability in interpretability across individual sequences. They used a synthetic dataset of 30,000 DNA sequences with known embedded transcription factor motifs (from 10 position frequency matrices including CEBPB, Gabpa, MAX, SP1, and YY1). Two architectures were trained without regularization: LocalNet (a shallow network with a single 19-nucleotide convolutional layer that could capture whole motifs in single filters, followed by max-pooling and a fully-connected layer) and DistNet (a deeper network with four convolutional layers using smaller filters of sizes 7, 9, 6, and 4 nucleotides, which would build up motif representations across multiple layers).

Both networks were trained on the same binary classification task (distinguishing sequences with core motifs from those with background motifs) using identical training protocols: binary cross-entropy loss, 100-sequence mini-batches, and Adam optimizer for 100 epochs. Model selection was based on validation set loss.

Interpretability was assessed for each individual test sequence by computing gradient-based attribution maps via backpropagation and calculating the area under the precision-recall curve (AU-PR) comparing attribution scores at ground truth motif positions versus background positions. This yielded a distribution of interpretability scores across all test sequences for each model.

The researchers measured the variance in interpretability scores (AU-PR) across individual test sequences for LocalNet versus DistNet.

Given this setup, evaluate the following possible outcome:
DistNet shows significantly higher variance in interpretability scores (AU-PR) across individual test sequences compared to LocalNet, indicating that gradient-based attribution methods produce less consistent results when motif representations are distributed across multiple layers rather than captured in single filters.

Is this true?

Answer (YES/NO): NO